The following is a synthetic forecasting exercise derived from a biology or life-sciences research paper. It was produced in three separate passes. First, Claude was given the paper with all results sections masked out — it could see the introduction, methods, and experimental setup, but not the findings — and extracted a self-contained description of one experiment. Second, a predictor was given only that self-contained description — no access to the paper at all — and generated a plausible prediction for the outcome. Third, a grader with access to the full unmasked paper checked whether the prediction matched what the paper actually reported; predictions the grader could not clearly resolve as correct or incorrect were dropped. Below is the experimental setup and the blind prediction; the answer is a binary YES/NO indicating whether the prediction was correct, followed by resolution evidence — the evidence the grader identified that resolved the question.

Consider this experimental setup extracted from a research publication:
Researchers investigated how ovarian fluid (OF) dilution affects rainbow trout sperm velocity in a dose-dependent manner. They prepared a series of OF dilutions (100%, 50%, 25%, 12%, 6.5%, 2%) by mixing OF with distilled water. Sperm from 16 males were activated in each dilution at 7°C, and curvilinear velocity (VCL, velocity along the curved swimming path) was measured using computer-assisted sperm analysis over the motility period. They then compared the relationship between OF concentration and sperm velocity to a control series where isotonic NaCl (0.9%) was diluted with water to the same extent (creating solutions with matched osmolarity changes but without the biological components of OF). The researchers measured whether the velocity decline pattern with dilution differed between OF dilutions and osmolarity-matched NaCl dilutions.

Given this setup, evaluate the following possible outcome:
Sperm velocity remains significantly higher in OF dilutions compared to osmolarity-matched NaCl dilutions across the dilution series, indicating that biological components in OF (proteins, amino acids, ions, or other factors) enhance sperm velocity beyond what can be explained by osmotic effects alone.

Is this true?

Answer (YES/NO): NO